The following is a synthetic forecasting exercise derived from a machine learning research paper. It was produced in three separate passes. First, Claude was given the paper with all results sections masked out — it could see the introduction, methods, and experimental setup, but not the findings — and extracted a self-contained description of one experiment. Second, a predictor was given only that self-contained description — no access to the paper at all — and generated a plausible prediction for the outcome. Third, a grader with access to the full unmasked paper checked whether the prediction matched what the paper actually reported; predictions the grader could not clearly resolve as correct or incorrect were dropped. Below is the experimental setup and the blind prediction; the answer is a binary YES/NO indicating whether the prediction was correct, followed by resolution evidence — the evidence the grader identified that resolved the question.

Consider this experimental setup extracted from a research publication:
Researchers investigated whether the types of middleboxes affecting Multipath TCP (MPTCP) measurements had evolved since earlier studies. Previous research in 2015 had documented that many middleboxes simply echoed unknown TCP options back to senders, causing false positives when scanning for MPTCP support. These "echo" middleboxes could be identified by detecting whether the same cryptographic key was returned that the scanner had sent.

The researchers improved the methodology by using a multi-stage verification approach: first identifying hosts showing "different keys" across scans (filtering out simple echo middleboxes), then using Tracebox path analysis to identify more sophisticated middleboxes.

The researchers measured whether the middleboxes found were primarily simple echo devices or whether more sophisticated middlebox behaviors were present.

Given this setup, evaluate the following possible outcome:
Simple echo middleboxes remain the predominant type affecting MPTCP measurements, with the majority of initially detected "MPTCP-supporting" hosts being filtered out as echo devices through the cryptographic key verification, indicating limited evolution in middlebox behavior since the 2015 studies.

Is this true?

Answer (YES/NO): YES